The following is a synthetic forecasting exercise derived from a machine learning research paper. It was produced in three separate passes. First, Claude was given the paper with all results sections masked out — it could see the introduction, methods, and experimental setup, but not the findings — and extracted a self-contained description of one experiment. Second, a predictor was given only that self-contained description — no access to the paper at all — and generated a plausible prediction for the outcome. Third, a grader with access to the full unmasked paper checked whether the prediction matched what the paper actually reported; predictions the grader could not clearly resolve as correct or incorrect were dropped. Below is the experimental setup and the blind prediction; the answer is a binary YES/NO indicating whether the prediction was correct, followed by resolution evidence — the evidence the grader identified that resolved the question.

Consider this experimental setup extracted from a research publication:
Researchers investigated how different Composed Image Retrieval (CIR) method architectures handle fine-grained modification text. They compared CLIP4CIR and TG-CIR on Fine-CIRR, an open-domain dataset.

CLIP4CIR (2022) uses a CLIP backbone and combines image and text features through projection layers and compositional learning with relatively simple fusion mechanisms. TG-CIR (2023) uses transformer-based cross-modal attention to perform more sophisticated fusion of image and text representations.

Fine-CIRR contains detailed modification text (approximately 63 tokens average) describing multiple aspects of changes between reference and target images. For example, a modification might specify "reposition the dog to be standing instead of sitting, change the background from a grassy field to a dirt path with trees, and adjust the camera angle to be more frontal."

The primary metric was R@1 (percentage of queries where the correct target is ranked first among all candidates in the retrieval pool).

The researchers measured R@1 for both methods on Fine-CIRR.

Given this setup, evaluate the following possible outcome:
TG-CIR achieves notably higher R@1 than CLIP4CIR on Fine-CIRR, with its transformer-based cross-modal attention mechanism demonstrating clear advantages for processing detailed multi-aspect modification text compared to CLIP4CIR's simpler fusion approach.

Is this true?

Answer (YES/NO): YES